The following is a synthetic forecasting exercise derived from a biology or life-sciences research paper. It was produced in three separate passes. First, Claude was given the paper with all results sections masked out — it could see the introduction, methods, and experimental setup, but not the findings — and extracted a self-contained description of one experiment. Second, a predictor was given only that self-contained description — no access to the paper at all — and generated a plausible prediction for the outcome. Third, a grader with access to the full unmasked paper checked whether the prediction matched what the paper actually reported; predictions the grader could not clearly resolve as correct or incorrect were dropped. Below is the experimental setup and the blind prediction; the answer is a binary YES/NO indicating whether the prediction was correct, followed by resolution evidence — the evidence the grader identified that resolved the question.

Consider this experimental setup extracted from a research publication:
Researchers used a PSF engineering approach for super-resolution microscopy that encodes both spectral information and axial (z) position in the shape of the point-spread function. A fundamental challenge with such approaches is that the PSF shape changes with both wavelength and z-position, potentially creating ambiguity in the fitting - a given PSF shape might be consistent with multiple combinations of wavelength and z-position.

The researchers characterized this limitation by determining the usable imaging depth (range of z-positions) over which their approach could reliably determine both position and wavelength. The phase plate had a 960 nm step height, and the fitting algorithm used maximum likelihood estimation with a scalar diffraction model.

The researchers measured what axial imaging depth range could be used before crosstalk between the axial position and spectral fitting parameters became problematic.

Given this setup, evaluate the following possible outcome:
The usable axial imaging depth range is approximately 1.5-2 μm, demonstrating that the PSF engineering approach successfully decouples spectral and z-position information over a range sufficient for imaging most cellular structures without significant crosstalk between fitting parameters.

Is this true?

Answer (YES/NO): NO